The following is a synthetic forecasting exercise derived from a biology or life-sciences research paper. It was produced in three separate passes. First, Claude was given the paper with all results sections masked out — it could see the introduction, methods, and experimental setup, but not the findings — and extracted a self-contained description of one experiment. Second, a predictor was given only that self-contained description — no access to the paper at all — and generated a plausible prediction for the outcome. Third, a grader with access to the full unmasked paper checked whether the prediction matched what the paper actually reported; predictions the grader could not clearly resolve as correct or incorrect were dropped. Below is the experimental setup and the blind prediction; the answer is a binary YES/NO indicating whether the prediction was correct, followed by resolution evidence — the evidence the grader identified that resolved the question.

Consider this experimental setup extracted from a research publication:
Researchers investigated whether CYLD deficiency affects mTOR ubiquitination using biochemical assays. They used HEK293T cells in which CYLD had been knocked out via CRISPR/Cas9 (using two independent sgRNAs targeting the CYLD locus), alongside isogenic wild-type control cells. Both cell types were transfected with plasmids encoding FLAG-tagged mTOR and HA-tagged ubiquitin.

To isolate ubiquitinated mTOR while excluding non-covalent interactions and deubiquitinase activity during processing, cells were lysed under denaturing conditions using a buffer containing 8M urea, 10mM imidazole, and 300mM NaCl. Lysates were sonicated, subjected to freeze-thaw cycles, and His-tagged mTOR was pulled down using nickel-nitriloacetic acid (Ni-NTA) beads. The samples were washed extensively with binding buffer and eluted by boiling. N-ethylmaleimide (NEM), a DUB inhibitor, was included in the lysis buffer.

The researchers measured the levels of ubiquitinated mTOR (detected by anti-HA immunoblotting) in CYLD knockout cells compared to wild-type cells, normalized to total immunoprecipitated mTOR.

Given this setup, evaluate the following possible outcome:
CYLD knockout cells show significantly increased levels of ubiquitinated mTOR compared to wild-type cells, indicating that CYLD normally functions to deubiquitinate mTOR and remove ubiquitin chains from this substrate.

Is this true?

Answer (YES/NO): YES